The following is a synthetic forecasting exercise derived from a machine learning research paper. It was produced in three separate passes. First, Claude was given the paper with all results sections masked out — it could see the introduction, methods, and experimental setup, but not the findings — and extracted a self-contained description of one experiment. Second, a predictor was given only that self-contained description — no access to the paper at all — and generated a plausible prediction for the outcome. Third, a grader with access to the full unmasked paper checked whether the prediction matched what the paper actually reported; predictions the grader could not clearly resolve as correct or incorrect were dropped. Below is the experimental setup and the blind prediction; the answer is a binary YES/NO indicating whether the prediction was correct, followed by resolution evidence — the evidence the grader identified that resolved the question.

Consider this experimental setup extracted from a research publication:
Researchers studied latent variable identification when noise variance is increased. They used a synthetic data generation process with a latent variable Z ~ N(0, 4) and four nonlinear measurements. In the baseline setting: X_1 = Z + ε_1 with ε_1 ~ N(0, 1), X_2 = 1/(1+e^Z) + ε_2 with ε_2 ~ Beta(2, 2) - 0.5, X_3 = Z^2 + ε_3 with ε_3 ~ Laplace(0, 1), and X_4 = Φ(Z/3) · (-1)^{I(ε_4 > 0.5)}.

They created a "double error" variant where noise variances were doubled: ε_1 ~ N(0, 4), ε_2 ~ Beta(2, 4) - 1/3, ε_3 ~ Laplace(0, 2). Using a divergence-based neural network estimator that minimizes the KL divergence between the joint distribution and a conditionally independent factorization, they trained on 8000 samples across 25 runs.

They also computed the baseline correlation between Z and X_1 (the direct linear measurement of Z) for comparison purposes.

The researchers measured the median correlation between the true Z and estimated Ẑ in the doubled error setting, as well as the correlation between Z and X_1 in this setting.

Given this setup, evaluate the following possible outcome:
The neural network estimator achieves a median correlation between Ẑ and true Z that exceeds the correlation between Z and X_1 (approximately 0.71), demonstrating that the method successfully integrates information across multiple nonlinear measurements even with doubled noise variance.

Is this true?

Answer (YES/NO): YES